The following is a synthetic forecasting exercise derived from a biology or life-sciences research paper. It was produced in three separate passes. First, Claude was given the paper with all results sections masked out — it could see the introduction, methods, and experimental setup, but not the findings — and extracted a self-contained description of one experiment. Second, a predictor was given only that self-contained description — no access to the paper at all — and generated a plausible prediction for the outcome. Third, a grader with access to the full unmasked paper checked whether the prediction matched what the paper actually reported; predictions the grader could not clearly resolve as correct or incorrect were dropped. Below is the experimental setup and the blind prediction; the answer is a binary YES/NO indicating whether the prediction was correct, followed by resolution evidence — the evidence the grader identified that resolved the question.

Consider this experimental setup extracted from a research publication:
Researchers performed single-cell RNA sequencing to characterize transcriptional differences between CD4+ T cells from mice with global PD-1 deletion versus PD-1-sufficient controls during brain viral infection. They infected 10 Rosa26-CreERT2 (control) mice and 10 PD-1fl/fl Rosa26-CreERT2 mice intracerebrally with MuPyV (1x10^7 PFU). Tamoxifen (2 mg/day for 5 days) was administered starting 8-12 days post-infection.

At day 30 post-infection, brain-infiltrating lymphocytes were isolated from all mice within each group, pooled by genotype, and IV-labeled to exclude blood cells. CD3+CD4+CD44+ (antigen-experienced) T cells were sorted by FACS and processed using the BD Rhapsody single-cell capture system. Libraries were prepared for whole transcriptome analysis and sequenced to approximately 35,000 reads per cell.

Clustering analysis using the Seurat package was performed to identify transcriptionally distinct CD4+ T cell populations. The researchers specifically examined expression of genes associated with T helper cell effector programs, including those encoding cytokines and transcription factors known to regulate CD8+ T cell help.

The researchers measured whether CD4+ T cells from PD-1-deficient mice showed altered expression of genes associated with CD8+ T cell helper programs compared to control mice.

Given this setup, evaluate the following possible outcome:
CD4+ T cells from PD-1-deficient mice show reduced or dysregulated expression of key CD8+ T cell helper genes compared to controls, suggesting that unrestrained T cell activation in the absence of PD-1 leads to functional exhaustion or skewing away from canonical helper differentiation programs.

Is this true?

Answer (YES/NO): NO